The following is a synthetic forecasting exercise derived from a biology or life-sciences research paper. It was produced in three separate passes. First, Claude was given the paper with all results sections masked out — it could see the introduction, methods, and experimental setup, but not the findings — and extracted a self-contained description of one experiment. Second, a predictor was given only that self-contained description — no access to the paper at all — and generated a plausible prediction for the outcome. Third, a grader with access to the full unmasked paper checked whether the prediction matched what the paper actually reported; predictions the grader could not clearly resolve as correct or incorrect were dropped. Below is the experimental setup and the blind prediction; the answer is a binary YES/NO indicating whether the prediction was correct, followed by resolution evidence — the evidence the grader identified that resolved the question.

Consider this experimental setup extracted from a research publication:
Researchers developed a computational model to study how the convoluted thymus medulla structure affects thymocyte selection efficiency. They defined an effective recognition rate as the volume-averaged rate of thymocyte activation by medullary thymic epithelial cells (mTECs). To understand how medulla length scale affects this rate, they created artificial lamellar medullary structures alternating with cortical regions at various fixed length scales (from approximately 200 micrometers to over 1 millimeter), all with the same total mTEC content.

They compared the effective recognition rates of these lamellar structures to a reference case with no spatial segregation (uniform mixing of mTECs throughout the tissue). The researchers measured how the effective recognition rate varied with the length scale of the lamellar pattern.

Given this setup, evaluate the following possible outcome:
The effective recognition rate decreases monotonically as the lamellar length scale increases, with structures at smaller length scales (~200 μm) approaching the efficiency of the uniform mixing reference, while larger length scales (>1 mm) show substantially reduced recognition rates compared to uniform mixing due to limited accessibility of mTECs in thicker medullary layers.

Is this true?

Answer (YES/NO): NO